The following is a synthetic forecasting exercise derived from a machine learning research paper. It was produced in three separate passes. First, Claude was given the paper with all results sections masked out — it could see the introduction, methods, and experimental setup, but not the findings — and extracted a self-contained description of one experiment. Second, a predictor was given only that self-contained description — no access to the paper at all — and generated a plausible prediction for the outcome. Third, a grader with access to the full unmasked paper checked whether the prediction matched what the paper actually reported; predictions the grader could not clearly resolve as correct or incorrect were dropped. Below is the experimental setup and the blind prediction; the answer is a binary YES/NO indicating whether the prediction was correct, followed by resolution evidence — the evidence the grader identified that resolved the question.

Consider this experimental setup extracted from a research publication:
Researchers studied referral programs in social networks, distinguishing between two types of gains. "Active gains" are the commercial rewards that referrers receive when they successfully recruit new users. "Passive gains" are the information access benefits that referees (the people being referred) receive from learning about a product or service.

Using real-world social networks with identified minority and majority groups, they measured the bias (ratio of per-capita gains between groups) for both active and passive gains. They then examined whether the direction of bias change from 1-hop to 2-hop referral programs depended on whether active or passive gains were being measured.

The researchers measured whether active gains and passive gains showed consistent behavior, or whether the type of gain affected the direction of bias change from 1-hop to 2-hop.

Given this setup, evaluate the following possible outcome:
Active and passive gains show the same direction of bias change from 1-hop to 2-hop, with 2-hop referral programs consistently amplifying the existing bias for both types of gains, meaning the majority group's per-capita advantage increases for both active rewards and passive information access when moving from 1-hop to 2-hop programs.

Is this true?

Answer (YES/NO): NO